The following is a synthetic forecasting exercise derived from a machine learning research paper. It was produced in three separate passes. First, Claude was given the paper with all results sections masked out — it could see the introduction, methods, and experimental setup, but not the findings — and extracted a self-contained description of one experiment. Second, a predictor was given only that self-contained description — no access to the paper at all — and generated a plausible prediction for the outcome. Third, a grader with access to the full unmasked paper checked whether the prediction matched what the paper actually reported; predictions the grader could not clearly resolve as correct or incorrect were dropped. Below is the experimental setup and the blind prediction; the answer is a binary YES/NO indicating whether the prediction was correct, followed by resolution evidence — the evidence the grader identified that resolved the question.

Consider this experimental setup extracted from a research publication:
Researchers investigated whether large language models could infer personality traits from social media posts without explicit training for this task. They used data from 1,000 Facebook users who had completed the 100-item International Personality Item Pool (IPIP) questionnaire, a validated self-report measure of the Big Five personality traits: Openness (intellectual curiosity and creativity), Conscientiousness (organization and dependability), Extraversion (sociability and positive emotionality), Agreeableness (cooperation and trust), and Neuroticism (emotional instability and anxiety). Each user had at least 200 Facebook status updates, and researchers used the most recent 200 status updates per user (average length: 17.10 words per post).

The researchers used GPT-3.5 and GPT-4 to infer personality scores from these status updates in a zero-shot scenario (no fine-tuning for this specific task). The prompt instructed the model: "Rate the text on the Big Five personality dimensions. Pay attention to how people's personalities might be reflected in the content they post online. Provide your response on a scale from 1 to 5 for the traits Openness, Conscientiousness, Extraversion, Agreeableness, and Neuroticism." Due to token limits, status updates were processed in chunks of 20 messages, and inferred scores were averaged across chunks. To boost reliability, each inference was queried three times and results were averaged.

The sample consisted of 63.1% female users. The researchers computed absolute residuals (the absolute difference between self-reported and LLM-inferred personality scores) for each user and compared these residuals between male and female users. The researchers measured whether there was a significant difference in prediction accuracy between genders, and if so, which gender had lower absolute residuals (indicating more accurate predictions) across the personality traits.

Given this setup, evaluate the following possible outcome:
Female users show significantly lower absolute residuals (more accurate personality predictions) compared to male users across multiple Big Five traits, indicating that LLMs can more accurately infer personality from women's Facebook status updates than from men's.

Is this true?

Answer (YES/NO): YES